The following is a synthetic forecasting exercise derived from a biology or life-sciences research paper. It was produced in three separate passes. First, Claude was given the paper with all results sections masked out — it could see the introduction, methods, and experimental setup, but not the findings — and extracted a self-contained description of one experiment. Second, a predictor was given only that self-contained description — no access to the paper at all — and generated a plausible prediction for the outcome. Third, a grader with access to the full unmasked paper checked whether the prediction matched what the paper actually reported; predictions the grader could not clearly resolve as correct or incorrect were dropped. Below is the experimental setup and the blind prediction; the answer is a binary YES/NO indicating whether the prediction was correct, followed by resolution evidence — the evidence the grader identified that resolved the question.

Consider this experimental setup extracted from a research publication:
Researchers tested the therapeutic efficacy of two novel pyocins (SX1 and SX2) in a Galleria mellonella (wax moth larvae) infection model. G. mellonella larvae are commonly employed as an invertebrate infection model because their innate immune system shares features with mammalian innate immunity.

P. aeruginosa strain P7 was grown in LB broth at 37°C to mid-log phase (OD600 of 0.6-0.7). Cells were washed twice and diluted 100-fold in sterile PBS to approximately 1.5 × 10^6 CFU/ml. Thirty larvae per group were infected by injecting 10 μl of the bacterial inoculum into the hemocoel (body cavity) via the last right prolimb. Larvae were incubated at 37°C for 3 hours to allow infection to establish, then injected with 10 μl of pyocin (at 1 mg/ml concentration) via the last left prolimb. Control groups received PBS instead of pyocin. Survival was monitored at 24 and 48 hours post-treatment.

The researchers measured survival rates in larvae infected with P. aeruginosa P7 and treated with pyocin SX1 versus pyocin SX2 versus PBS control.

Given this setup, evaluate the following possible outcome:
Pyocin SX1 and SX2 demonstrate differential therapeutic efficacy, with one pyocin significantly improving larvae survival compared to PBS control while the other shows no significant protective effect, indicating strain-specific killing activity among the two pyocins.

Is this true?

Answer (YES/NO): NO